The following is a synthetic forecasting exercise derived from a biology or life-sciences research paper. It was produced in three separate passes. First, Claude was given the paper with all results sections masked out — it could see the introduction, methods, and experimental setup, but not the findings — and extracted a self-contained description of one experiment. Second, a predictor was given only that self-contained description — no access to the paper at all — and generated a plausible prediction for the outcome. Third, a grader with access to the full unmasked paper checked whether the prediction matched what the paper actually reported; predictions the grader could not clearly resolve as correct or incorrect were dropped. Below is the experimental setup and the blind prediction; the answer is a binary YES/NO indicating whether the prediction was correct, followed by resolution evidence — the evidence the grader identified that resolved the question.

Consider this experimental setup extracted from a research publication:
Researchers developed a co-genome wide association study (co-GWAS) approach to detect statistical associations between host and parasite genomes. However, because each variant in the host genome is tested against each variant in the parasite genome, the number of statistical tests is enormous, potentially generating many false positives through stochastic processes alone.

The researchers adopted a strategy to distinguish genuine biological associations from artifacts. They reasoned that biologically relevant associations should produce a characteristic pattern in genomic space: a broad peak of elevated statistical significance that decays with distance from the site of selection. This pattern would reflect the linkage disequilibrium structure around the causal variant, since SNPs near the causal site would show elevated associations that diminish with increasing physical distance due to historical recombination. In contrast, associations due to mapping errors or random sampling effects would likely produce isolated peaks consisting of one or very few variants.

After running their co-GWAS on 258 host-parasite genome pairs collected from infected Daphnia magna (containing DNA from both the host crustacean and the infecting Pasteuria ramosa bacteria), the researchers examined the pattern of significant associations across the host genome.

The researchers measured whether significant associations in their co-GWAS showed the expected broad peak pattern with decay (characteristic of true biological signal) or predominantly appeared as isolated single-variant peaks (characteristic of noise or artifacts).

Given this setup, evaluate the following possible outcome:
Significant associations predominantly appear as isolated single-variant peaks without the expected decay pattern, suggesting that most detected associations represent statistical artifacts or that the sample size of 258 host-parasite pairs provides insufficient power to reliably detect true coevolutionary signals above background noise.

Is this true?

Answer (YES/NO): NO